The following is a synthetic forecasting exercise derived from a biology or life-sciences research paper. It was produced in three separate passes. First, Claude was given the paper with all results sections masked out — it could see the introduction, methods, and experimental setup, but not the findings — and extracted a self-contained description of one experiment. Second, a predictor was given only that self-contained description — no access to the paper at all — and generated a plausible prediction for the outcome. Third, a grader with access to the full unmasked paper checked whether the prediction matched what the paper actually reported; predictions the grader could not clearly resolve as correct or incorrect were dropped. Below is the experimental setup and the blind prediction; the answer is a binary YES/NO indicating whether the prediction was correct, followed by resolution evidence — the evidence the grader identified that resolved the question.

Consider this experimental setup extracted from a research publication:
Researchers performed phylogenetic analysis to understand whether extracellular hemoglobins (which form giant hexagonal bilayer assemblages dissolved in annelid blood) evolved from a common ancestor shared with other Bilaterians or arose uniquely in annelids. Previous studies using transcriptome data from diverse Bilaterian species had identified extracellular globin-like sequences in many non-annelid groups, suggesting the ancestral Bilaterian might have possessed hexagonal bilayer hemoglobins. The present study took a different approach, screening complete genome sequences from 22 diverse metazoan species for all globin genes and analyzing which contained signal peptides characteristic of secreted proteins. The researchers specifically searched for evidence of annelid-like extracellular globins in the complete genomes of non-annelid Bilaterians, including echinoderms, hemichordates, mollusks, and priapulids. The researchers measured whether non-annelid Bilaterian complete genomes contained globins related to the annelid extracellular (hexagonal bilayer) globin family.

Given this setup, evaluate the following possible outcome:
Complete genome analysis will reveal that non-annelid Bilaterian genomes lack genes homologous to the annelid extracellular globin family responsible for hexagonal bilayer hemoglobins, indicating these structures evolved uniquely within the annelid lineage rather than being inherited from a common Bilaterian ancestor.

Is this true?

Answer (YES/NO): YES